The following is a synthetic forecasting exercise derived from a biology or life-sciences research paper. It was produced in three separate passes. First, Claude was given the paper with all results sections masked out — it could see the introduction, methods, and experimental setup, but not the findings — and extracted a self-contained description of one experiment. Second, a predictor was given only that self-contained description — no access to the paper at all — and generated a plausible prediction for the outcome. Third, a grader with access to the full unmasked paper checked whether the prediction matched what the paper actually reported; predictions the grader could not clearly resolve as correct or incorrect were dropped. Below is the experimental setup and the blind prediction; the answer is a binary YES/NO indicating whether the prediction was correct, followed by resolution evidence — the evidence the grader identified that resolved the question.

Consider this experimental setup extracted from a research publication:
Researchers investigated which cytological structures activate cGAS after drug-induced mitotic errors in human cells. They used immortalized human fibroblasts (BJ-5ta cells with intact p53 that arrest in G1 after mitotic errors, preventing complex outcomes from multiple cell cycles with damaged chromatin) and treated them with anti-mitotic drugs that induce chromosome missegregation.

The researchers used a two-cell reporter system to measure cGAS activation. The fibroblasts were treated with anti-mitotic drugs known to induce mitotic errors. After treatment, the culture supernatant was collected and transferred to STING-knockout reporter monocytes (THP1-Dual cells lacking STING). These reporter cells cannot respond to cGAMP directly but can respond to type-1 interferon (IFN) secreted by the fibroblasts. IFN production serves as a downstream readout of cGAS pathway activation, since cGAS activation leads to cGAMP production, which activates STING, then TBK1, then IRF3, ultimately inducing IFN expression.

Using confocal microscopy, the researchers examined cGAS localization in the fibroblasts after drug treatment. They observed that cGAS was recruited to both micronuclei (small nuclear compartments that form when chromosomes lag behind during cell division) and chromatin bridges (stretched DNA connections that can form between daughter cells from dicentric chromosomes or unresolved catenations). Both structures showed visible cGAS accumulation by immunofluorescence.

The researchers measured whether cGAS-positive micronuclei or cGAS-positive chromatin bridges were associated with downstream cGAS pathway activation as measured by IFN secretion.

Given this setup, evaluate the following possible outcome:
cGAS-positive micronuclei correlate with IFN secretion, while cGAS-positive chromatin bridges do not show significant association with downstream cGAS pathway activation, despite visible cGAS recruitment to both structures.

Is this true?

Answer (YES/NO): NO